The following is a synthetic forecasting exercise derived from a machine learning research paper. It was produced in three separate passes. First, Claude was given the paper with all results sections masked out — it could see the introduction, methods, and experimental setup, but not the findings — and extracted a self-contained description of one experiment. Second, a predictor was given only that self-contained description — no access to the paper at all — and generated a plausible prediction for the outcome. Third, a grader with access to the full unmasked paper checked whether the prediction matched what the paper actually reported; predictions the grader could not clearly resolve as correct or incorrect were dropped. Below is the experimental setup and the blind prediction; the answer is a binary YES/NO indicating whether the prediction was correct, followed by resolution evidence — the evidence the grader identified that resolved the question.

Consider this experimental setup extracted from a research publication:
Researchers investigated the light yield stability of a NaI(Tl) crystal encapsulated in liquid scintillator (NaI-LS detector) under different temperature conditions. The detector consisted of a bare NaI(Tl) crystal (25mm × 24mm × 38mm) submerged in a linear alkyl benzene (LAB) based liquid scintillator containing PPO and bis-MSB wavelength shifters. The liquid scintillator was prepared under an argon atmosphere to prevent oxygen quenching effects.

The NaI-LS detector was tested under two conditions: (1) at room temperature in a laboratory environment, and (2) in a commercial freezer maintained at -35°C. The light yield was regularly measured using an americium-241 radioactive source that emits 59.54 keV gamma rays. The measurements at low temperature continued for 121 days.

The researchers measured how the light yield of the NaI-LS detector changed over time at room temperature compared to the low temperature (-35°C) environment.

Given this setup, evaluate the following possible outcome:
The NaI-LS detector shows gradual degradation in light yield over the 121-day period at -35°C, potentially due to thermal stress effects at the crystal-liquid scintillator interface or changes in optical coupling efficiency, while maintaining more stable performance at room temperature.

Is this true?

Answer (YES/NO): NO